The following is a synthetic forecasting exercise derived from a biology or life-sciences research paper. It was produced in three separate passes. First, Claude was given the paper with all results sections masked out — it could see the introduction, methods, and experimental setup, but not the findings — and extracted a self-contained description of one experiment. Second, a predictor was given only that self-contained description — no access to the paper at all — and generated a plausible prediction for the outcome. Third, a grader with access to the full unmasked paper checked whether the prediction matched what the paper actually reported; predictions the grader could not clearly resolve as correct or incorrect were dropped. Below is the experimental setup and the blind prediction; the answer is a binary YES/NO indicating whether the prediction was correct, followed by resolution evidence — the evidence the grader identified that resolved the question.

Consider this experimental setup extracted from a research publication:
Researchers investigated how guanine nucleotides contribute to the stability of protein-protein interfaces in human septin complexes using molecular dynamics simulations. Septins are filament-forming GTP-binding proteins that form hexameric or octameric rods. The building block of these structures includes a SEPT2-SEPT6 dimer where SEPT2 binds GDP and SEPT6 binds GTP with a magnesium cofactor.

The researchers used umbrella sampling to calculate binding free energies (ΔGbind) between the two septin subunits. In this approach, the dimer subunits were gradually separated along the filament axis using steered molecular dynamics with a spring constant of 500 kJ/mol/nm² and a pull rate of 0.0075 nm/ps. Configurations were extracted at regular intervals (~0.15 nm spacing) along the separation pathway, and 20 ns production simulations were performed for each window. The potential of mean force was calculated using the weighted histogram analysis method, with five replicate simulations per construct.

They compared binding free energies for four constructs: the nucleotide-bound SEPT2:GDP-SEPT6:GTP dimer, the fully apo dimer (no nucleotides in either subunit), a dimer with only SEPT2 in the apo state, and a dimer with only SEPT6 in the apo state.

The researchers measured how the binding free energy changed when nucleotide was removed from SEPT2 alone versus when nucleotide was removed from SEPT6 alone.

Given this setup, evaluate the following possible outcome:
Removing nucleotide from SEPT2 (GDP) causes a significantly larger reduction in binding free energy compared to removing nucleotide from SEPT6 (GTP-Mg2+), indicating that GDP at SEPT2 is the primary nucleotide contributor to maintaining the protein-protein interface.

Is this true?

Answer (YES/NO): YES